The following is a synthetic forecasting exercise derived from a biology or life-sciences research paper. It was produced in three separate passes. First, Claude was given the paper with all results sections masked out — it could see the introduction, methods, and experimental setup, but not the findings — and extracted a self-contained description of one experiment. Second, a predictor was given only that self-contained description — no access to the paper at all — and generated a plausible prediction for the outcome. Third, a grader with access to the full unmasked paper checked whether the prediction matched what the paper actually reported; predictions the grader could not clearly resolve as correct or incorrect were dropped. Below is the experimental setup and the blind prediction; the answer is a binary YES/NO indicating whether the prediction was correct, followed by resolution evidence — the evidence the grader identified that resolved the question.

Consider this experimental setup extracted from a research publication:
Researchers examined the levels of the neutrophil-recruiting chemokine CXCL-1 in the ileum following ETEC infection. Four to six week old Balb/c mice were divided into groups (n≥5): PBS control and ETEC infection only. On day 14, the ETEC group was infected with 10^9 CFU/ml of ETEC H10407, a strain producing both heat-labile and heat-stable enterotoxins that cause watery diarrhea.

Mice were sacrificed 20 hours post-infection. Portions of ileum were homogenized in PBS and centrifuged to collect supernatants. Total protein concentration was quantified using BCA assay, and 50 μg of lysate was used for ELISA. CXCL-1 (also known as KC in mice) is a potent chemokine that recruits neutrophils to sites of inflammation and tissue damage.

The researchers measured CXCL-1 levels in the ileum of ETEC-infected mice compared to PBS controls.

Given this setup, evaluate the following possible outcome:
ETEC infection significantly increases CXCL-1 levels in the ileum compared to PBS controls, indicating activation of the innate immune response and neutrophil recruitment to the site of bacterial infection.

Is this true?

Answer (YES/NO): YES